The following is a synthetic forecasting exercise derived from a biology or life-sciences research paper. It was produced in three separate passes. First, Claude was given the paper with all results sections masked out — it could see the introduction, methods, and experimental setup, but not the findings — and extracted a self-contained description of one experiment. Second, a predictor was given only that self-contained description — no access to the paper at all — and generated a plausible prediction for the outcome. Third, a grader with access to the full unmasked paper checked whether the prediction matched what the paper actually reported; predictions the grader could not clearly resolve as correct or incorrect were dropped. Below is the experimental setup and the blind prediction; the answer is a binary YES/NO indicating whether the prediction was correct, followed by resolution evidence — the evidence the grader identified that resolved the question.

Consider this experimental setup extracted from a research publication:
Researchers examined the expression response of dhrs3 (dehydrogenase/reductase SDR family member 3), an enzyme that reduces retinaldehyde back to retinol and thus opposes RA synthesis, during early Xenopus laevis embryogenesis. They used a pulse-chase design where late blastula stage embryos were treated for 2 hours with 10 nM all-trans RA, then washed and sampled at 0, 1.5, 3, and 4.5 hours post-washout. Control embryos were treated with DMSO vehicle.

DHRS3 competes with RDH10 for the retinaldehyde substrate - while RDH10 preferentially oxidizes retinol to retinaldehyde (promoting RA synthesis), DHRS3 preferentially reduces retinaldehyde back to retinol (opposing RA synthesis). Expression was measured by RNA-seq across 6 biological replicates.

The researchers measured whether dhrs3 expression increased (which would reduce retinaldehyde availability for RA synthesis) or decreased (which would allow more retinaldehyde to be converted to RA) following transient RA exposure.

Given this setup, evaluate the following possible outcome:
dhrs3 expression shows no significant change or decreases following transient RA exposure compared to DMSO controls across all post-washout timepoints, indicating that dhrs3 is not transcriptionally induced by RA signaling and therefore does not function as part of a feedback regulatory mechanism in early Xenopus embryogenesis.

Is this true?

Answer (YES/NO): NO